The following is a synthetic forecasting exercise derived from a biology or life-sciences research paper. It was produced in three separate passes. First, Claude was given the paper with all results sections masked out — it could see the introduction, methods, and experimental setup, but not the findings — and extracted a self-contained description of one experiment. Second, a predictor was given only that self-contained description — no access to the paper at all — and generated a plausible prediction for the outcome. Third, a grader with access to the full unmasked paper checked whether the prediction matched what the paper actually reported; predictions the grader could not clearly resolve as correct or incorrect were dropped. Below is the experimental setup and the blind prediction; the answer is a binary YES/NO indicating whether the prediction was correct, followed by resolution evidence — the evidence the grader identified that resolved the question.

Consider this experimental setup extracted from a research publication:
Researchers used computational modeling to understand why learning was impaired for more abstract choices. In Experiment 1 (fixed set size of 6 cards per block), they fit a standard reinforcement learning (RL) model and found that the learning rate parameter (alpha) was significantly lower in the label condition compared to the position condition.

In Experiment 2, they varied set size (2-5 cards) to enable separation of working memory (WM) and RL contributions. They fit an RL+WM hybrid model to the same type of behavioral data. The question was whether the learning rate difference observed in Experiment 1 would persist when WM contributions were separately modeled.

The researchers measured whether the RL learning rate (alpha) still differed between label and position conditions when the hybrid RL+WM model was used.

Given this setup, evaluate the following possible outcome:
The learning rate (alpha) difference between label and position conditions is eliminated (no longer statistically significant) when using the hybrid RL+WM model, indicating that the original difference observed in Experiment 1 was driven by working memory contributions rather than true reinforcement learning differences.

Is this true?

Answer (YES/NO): YES